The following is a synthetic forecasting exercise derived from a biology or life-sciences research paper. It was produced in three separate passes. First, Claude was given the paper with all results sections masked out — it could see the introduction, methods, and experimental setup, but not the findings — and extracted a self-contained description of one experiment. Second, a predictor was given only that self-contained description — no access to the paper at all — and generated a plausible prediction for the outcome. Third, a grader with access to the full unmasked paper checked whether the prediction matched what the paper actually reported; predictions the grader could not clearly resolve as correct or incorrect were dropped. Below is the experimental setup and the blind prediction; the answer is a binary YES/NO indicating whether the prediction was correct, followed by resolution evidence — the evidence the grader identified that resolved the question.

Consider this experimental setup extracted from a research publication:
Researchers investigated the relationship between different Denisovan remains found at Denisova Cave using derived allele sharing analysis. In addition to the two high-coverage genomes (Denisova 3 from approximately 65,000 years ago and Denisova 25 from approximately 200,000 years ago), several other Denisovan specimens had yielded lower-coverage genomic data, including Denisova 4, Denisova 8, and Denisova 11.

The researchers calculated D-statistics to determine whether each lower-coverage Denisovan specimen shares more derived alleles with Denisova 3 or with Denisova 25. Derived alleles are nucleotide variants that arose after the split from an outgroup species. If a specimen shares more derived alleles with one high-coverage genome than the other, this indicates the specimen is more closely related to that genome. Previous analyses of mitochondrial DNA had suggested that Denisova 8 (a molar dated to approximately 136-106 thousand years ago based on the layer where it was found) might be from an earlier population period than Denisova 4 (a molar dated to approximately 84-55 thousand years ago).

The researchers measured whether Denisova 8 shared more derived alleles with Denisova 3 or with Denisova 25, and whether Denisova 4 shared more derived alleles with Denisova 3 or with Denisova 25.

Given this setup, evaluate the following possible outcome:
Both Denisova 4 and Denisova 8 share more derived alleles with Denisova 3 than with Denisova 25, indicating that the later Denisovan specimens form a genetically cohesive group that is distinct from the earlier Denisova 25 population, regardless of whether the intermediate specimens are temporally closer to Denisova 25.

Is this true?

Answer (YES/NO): NO